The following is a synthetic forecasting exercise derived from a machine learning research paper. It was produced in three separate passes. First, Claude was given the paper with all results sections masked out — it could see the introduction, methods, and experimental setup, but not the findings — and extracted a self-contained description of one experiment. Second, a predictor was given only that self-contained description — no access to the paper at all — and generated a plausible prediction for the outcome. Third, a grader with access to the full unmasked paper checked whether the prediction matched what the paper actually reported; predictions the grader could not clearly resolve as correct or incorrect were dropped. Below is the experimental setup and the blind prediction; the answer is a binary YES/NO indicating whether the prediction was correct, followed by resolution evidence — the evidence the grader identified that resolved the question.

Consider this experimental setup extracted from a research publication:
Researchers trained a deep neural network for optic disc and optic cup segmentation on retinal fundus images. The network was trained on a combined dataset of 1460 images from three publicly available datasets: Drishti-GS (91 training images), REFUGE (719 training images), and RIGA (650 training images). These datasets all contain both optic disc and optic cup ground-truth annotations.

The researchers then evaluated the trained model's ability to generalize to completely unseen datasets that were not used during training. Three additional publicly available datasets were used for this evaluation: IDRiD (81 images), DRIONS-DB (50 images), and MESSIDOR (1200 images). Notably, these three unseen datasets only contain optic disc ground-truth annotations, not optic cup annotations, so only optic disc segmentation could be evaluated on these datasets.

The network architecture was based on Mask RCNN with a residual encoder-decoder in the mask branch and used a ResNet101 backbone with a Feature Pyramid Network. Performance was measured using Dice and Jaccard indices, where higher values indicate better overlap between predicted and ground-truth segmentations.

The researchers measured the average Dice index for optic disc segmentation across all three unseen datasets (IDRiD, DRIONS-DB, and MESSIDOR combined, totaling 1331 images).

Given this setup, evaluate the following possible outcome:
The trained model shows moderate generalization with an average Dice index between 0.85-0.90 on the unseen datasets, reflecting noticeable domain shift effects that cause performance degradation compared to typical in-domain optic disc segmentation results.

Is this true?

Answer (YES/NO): NO